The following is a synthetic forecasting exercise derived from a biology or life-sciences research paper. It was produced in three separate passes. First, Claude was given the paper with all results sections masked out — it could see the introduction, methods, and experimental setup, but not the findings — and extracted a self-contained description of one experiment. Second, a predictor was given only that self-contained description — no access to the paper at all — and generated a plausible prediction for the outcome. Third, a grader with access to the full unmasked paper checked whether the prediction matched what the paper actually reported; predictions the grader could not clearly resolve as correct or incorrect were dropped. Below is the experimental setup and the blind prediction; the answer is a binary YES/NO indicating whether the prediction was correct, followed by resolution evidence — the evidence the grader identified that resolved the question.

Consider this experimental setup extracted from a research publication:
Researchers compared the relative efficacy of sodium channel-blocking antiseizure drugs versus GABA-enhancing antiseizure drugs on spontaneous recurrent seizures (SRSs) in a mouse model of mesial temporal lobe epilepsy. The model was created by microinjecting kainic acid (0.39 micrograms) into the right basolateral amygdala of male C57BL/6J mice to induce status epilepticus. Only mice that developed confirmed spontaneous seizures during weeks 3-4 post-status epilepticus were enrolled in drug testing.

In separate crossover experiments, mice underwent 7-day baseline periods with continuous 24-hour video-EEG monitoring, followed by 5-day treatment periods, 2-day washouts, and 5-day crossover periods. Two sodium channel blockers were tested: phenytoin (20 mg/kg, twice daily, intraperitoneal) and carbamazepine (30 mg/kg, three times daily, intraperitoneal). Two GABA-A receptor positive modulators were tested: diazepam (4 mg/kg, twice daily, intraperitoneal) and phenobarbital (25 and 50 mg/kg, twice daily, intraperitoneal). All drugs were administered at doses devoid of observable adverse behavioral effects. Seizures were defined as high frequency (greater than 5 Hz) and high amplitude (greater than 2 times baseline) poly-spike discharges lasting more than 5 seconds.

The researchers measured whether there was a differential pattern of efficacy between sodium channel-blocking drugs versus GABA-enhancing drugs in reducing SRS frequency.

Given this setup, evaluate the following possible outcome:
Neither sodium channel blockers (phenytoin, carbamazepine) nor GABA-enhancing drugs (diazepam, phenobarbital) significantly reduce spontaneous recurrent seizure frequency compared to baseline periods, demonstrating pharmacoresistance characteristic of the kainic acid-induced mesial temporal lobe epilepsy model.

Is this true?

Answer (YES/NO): NO